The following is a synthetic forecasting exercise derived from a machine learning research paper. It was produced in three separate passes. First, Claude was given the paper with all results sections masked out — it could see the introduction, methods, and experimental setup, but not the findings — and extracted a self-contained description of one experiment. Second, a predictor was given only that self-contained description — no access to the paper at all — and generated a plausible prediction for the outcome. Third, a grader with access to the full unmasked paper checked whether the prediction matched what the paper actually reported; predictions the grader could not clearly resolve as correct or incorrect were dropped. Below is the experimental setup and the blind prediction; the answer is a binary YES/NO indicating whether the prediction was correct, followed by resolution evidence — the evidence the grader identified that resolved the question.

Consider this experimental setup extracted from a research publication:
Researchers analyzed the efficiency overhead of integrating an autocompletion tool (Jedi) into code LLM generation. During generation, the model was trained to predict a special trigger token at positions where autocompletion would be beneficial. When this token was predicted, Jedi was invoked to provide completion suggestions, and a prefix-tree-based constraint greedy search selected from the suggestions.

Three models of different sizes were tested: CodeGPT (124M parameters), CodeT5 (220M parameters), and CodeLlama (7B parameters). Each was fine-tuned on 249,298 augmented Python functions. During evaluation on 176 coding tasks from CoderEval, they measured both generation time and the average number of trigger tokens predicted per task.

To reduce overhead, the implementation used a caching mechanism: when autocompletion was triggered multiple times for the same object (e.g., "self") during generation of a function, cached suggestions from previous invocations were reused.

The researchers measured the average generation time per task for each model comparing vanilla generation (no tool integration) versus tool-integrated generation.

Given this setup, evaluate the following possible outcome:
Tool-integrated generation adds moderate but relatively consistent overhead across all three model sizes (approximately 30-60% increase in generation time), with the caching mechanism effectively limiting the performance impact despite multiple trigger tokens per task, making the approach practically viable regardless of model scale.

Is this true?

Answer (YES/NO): NO